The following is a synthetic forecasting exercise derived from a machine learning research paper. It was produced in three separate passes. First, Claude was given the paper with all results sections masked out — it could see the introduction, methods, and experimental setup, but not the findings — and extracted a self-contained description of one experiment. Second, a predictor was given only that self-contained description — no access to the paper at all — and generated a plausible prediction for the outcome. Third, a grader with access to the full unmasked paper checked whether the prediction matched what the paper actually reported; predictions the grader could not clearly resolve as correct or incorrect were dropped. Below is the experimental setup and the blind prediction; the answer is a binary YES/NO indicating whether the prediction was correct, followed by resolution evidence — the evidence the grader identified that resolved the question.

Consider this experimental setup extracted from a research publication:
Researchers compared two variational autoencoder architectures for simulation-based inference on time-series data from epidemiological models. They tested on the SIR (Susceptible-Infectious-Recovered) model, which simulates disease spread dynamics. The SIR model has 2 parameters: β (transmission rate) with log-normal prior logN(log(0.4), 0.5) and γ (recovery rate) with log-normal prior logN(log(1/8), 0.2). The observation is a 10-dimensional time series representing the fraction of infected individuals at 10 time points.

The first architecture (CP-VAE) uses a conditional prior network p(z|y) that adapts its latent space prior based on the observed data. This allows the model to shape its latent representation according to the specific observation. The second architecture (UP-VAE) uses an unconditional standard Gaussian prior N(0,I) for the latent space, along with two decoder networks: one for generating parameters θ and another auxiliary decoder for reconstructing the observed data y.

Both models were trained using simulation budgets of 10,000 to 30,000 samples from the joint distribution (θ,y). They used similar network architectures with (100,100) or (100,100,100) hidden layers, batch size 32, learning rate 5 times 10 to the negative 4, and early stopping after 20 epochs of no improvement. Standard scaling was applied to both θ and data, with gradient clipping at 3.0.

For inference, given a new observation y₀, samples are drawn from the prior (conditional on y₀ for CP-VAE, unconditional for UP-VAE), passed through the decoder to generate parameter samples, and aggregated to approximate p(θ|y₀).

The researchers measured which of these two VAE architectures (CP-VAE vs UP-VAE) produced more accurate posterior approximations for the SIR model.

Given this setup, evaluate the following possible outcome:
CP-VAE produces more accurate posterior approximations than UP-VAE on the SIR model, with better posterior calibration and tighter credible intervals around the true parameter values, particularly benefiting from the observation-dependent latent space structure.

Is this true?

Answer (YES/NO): NO